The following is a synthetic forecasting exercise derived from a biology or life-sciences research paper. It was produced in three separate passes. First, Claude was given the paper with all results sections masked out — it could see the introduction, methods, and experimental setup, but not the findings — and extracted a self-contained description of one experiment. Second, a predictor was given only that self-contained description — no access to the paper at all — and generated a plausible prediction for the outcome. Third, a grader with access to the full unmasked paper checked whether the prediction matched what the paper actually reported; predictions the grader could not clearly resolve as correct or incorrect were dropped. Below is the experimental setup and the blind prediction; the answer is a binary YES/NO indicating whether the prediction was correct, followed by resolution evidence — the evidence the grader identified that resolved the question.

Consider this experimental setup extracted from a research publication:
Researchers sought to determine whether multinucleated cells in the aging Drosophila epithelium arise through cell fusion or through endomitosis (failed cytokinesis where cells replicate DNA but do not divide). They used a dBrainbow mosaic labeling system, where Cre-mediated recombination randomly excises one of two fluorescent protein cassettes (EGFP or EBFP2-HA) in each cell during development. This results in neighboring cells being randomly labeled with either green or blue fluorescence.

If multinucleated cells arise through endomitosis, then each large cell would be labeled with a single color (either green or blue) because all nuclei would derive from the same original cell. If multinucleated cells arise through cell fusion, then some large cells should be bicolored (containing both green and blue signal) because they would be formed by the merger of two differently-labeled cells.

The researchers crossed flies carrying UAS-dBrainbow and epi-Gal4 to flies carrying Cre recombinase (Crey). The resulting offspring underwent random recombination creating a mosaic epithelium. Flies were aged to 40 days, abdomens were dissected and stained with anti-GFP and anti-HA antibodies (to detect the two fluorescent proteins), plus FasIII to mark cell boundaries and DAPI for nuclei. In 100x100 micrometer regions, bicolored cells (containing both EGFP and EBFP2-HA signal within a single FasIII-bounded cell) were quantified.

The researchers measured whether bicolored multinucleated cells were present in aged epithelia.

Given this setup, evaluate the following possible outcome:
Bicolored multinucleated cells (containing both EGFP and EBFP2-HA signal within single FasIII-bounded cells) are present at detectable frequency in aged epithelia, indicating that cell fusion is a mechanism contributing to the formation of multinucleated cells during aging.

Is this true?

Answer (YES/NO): YES